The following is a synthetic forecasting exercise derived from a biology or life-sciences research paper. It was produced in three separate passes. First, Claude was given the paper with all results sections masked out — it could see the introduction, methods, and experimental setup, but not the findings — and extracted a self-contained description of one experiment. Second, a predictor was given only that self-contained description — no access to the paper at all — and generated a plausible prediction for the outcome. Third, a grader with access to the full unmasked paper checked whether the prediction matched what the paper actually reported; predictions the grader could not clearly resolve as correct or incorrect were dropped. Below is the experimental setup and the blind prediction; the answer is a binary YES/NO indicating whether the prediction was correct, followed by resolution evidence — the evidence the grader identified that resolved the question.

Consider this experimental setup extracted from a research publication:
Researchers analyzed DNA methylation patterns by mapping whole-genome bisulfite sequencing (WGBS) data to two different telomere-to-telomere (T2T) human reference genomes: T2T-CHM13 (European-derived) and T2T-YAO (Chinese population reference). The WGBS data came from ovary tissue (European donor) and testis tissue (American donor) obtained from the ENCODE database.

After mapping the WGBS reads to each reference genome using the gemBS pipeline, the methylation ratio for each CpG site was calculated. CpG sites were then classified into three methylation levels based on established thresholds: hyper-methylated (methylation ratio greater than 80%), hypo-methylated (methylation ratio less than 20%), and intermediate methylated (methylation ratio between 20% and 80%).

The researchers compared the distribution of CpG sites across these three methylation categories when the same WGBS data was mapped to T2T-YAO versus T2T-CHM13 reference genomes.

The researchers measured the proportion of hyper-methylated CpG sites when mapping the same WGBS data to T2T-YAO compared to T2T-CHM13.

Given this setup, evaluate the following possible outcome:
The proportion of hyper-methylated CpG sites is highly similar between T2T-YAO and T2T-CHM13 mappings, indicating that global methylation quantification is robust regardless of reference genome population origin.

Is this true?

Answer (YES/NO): NO